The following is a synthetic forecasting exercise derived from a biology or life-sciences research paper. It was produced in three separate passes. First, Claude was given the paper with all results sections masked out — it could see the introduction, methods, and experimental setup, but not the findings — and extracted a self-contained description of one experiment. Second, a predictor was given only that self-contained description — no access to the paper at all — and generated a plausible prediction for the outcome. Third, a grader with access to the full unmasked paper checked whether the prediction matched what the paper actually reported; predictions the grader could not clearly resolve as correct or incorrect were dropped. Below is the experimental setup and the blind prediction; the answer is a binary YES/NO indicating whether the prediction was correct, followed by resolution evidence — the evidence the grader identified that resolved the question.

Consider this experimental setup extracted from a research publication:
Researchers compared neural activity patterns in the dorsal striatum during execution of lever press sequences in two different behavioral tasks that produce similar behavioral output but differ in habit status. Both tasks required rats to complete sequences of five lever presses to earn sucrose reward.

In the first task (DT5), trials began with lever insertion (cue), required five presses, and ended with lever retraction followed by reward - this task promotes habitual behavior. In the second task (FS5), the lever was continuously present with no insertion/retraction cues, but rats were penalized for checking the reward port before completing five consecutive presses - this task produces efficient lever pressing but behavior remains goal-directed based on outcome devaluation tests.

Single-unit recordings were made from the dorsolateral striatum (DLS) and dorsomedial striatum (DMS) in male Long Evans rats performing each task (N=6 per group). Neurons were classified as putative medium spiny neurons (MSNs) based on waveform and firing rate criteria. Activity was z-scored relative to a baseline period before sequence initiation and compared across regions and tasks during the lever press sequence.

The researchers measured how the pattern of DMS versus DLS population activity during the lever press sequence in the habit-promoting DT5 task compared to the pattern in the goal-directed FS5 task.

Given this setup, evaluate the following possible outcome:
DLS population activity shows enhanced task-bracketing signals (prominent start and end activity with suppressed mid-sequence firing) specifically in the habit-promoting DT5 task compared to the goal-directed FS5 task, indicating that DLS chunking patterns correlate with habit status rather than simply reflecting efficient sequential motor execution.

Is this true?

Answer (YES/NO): NO